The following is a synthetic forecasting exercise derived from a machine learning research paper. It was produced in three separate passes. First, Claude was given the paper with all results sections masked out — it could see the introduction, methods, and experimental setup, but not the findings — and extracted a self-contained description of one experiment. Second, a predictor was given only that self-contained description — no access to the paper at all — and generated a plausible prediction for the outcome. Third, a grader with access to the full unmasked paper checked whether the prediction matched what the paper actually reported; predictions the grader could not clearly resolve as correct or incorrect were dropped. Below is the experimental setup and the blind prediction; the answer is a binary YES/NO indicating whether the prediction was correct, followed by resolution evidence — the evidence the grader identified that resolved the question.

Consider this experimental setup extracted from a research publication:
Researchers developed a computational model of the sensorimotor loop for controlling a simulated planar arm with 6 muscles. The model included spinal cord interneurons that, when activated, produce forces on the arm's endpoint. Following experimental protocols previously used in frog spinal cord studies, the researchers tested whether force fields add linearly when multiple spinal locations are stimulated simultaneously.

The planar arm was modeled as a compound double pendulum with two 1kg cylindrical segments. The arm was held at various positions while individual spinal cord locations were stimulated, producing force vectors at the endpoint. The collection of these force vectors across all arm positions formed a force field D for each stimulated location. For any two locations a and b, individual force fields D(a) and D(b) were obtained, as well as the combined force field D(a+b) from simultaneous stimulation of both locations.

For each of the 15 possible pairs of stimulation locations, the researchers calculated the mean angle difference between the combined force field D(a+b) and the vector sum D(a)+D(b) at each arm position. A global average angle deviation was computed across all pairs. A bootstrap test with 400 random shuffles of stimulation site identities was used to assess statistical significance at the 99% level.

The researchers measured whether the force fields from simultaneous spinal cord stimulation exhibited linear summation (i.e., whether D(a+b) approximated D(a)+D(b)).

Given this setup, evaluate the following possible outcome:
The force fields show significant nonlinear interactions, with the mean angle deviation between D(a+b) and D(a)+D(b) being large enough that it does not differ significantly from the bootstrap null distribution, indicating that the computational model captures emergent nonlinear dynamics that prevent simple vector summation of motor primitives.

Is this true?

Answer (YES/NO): NO